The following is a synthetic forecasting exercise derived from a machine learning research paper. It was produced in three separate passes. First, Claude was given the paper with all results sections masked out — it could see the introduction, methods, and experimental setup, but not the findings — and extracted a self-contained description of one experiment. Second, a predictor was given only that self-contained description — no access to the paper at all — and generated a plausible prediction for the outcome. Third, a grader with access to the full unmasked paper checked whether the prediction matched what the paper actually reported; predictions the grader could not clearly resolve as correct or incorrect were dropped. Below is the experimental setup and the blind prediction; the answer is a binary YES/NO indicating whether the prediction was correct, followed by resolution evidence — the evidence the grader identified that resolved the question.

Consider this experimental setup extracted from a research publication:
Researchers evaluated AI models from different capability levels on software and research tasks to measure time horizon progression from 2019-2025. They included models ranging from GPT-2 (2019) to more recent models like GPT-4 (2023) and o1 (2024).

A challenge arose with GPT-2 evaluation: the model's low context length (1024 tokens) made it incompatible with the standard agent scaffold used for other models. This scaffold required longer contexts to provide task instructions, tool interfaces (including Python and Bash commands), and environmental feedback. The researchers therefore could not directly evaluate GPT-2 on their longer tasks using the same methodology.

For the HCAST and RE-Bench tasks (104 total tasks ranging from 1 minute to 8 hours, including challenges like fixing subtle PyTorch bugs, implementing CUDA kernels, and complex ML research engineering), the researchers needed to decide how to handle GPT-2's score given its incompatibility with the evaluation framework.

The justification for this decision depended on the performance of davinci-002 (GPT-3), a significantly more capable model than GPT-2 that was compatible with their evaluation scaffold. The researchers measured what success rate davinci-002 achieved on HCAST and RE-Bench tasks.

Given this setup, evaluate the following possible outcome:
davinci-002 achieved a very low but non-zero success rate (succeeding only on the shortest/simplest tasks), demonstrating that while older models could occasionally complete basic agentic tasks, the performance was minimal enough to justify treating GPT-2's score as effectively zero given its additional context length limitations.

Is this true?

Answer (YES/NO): NO